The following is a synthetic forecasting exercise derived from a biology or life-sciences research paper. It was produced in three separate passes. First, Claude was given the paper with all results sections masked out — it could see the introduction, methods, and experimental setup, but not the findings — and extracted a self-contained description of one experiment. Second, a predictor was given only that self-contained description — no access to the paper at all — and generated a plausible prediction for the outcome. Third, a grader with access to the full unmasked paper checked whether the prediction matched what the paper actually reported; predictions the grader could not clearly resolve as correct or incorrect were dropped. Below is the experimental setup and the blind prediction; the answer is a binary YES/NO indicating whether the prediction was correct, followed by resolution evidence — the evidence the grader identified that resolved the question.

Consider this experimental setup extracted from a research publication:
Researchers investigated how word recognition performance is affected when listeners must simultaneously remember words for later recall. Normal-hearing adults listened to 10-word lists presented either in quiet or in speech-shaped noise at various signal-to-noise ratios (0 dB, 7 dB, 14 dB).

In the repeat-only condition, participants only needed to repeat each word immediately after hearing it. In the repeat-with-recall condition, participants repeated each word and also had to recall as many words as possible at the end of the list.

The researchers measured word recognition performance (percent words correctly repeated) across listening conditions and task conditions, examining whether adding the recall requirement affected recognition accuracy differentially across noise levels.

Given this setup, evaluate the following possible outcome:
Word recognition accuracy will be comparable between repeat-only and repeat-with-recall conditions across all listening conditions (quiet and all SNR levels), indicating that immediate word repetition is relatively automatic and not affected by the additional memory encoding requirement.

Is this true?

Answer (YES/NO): NO